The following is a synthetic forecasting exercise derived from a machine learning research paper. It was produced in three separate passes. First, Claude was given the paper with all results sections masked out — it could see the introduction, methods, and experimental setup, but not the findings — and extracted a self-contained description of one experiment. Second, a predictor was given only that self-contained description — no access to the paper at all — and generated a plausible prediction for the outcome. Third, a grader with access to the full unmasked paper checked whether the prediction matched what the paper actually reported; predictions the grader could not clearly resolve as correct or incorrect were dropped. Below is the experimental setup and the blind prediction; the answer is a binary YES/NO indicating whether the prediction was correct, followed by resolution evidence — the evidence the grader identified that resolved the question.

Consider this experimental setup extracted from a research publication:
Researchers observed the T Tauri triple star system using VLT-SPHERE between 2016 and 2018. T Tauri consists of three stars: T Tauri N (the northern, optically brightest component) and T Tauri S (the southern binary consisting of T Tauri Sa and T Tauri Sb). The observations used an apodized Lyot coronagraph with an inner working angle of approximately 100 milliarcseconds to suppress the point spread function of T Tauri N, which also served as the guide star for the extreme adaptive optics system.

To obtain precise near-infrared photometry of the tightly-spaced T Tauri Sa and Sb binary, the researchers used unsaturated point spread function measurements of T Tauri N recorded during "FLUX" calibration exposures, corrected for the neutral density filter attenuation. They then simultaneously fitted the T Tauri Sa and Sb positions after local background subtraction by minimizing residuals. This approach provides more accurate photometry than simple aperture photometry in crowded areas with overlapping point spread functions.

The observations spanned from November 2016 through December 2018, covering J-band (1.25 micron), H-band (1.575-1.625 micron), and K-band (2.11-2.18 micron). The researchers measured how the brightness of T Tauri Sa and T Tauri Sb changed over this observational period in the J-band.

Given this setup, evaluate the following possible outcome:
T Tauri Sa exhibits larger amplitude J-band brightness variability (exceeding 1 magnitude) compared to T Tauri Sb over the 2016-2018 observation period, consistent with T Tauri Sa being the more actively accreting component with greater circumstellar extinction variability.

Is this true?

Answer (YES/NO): NO